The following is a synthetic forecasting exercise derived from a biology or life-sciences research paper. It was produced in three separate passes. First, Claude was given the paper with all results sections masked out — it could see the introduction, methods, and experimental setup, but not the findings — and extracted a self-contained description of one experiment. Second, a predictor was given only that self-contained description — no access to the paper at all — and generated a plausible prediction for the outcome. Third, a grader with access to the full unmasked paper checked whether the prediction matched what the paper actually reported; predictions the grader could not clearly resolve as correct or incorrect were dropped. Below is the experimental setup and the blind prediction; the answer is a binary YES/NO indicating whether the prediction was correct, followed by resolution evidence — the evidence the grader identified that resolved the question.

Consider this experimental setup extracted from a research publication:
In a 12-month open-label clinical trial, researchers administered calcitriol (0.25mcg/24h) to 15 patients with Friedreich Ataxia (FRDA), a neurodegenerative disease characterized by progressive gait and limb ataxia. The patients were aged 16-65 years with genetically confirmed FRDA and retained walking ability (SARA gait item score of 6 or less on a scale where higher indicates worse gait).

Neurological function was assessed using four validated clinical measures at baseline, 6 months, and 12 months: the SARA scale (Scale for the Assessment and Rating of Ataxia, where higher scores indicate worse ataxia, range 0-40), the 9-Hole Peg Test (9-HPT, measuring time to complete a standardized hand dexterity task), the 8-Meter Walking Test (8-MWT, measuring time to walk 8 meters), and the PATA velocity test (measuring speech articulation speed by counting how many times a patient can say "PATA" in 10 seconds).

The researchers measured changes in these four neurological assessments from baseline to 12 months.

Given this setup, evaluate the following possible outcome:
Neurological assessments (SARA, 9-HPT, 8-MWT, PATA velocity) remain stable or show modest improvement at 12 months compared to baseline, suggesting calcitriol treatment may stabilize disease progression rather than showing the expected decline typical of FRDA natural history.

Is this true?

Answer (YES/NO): NO